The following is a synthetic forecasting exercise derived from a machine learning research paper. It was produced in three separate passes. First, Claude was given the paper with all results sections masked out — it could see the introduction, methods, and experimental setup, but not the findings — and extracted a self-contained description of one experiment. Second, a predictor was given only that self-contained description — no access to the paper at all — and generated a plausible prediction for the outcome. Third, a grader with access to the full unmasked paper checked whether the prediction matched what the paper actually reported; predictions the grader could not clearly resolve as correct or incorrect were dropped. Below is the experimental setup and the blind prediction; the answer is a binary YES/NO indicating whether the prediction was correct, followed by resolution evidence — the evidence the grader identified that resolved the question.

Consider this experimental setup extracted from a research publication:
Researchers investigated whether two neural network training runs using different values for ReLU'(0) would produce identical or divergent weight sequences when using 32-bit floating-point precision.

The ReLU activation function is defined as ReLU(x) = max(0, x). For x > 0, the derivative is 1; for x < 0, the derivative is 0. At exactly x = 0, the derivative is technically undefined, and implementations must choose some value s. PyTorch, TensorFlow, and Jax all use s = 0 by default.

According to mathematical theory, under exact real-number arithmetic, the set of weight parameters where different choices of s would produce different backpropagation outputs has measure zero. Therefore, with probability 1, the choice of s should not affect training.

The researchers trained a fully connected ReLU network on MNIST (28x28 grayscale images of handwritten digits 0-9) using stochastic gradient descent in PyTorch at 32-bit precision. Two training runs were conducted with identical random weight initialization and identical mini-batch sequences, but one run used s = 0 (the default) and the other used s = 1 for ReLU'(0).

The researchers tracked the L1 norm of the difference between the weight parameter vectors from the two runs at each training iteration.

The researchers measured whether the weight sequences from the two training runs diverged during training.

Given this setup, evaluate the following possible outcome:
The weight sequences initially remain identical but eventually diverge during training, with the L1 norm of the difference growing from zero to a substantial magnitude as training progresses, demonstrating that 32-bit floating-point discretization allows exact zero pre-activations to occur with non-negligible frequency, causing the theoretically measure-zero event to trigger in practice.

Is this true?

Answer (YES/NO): YES